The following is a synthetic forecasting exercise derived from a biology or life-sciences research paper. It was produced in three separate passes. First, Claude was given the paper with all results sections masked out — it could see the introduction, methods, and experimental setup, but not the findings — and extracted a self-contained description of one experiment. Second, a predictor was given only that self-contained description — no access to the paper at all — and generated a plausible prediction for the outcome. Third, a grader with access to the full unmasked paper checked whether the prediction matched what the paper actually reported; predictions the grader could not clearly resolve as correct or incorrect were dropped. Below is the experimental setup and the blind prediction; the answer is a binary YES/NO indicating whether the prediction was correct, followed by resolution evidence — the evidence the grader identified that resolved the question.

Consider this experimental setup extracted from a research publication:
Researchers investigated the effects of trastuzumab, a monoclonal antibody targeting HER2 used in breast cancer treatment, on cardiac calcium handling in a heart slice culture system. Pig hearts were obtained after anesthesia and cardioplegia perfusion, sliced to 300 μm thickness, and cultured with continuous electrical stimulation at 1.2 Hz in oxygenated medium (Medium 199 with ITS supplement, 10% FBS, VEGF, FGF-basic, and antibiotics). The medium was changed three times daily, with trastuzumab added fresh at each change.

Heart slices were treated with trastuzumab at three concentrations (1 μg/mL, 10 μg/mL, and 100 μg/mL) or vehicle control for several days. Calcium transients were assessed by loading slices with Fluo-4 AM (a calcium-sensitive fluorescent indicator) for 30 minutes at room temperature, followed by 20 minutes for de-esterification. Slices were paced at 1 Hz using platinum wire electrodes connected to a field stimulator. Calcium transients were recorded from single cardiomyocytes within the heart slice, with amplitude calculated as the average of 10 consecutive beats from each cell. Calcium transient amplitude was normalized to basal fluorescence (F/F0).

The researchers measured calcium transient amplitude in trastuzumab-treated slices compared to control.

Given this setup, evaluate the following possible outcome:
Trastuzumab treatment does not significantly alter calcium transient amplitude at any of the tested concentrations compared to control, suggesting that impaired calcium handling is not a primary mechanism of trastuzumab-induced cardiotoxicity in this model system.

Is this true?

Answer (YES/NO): NO